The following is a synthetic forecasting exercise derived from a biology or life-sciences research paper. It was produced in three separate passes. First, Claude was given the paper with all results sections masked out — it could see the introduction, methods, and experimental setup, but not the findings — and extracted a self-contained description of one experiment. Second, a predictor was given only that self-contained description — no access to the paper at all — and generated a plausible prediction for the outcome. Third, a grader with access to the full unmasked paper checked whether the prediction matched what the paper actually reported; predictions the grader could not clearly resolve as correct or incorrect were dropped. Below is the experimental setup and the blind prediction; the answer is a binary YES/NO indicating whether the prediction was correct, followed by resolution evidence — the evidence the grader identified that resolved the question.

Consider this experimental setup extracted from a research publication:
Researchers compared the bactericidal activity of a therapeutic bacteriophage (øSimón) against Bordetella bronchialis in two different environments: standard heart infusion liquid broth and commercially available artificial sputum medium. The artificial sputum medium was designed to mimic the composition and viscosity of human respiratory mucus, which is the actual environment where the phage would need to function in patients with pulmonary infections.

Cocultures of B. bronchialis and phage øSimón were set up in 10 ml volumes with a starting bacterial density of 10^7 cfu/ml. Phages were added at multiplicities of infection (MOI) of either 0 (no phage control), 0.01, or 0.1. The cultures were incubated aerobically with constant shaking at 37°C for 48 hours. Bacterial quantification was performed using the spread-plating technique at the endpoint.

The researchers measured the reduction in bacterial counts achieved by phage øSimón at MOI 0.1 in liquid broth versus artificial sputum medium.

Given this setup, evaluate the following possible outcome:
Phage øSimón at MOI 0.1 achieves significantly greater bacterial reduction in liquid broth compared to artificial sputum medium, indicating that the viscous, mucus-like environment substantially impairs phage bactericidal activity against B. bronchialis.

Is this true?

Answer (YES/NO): YES